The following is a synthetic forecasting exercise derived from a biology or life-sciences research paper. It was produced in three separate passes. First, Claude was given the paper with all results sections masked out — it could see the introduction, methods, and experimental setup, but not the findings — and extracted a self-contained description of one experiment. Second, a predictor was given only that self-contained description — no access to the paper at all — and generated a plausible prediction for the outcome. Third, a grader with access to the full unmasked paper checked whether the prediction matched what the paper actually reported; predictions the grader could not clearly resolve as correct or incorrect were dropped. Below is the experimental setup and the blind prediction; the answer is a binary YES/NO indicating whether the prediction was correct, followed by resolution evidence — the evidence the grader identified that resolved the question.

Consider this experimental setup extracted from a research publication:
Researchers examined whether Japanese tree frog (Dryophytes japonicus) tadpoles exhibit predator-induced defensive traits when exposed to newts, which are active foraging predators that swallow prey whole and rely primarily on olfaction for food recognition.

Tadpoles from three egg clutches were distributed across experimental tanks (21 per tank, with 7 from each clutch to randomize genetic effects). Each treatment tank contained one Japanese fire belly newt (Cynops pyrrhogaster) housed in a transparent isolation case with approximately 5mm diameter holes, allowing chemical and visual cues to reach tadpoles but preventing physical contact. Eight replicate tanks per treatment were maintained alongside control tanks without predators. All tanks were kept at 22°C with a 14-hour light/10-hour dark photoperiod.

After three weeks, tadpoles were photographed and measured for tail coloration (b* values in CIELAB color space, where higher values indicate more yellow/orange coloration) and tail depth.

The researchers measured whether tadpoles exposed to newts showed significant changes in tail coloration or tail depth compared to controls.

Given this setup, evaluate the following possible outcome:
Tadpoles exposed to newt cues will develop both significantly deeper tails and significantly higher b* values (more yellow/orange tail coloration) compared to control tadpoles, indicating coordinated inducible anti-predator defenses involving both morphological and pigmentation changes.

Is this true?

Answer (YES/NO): NO